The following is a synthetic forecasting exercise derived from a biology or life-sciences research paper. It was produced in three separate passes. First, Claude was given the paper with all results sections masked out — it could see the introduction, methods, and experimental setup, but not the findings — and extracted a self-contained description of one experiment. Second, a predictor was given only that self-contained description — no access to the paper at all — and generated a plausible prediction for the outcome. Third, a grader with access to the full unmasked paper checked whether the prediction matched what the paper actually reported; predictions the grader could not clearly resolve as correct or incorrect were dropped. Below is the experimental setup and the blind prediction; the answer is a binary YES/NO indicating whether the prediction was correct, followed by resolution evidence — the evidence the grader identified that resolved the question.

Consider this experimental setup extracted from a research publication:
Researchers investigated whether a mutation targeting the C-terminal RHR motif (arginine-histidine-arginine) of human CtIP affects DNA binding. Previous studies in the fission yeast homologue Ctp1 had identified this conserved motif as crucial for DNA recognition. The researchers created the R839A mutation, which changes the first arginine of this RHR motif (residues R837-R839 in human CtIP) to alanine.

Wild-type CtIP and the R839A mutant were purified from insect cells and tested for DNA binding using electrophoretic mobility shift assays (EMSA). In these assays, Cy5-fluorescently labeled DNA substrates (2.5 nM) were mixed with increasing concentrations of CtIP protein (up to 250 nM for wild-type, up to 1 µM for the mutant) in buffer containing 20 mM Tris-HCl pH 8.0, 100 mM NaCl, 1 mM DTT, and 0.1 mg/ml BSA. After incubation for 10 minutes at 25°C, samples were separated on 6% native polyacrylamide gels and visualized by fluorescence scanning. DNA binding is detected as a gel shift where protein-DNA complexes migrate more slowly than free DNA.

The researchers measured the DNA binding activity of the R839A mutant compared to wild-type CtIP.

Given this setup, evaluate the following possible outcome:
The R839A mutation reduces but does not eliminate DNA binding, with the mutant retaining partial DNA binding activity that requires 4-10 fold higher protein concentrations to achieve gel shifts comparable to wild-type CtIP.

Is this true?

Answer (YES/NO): YES